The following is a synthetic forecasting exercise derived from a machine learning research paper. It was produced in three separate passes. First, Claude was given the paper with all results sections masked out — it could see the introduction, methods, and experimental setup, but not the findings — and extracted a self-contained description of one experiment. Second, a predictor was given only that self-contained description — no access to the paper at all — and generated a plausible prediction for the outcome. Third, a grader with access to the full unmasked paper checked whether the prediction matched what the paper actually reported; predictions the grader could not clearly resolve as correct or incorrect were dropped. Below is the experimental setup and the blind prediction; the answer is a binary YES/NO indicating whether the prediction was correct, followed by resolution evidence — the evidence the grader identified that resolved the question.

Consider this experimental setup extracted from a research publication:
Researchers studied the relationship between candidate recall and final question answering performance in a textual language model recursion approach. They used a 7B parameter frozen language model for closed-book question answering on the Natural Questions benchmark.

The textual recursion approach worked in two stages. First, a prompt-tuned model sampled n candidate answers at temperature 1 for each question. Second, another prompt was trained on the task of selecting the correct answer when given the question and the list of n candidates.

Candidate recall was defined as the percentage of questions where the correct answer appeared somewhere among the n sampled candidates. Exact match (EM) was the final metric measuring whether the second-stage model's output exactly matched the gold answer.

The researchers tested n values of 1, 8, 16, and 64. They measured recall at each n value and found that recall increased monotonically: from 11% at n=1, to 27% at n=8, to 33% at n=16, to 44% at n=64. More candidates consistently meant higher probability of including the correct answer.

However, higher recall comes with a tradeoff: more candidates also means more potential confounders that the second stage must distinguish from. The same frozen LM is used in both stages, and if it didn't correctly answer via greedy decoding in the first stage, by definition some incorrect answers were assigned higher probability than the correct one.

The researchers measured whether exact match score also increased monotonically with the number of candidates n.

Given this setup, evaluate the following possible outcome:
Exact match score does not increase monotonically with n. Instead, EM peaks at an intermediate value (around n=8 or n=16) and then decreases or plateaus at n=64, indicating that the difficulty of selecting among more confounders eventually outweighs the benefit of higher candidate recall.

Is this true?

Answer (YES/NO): YES